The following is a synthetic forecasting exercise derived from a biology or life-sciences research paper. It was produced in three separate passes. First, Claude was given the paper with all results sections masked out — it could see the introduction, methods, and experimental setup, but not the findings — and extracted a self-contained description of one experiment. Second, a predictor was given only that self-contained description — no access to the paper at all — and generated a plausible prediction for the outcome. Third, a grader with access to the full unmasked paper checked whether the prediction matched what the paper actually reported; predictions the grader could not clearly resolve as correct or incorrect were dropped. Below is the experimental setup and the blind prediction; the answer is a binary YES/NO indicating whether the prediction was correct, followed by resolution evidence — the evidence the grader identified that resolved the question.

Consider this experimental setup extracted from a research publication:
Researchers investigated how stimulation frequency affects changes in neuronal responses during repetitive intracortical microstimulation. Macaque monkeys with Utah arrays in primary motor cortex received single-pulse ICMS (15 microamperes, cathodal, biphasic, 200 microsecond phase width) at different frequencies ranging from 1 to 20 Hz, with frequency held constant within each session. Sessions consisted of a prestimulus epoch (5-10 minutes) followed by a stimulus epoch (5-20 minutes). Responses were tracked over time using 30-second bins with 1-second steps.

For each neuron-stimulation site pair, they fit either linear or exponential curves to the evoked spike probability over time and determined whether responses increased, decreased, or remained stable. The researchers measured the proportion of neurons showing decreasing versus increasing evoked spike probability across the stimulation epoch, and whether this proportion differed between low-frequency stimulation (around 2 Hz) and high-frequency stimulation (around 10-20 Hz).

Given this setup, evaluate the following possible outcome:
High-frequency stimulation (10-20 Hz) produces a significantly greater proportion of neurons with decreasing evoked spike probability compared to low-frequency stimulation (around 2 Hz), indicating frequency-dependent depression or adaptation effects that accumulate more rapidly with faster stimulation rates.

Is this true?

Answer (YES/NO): YES